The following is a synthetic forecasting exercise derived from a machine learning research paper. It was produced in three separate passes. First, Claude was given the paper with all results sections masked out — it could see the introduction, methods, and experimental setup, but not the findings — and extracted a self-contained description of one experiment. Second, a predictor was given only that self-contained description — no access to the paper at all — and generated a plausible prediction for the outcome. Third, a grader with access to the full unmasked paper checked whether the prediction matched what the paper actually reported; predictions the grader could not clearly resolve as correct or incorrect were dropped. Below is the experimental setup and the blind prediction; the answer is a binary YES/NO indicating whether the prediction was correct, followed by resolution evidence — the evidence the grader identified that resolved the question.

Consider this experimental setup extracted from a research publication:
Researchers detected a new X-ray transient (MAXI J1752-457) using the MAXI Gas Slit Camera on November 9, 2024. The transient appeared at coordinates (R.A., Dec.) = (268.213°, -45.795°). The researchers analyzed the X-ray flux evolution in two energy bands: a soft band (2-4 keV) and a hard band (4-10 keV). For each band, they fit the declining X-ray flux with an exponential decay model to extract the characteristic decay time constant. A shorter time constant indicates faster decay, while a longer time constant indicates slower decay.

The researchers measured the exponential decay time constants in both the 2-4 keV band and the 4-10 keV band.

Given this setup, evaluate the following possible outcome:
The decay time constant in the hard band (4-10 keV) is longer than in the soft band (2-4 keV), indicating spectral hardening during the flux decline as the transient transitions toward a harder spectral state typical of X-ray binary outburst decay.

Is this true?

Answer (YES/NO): NO